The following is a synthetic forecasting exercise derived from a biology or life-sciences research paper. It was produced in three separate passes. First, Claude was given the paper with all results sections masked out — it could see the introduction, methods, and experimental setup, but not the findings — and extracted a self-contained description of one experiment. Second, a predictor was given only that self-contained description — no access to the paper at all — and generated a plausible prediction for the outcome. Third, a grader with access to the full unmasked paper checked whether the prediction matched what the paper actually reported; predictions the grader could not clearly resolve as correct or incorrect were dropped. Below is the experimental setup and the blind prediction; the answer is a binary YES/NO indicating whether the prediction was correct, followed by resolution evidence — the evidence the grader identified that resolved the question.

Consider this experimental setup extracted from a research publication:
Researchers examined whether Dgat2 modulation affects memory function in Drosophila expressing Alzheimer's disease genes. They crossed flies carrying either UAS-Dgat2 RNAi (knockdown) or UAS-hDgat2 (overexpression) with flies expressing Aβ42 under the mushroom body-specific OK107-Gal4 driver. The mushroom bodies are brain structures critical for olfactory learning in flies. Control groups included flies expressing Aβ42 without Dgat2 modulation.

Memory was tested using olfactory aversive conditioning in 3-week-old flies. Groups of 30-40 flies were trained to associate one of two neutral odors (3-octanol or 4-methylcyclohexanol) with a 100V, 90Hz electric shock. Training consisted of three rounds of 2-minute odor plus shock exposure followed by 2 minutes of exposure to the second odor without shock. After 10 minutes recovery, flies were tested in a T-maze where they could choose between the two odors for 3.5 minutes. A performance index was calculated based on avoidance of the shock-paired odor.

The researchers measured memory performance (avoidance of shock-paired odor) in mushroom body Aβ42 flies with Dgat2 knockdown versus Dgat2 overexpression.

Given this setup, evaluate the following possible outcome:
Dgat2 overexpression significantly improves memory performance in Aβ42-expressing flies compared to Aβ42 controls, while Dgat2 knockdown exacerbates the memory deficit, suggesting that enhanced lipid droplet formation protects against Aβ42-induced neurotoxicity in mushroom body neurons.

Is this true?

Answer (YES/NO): NO